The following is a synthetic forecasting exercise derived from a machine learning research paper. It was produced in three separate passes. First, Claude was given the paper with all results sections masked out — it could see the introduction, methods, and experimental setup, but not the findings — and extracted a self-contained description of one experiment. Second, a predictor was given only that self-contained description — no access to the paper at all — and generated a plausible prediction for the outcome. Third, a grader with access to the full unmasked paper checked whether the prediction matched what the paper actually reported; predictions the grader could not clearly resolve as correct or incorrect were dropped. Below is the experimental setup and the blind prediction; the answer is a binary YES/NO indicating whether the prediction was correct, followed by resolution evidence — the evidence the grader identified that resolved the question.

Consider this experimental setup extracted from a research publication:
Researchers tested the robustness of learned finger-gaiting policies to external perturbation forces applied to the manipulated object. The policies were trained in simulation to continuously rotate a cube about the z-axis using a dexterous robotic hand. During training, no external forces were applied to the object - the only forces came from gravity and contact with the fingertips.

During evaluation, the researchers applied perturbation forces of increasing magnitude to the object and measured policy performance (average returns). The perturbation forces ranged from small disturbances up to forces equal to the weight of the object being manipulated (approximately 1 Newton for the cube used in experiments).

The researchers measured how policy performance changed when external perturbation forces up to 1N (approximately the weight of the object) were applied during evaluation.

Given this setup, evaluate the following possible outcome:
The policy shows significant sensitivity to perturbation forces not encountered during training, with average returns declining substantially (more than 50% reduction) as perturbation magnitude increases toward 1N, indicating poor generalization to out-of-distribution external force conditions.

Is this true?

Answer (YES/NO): NO